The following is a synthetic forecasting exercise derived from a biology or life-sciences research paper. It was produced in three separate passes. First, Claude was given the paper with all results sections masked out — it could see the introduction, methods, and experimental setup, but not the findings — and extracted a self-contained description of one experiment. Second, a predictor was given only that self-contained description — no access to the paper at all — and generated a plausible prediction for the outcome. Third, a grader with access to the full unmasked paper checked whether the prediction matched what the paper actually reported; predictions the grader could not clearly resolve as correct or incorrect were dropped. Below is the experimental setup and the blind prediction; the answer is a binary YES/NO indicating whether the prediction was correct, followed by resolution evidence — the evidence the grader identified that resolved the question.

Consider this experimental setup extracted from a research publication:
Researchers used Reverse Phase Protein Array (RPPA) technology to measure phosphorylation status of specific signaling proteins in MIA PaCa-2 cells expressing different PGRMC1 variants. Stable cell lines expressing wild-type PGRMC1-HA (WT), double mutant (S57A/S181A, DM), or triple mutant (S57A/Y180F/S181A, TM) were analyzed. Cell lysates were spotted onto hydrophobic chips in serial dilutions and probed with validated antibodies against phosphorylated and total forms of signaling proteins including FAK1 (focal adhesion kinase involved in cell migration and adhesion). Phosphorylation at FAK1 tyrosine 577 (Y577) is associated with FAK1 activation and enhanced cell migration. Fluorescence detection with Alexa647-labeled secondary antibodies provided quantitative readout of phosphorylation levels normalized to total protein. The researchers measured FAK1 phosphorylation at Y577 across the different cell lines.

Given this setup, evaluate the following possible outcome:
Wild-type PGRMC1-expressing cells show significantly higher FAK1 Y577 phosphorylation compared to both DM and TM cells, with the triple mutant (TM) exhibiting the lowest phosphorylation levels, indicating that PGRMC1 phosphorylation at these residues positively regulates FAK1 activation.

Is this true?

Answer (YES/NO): NO